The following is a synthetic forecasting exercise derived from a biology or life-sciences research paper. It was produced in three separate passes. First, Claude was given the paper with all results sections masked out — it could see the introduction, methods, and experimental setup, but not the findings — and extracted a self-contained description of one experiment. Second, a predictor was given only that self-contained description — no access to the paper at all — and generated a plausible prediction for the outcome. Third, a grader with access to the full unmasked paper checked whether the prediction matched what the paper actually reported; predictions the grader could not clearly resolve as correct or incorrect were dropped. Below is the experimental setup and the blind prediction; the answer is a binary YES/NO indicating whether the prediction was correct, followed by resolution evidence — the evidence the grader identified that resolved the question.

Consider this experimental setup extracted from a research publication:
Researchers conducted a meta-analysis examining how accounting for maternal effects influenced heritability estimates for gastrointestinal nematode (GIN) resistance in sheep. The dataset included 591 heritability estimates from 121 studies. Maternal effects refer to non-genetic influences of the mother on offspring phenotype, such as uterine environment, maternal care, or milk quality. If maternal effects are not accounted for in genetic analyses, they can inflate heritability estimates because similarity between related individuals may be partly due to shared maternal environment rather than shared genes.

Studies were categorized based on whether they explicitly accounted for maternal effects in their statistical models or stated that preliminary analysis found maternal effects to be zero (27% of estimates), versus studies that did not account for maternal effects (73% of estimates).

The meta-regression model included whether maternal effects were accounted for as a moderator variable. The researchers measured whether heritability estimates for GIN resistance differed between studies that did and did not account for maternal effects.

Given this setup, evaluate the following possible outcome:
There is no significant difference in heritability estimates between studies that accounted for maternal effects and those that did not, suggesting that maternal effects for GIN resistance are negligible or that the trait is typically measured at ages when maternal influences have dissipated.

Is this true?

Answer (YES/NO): YES